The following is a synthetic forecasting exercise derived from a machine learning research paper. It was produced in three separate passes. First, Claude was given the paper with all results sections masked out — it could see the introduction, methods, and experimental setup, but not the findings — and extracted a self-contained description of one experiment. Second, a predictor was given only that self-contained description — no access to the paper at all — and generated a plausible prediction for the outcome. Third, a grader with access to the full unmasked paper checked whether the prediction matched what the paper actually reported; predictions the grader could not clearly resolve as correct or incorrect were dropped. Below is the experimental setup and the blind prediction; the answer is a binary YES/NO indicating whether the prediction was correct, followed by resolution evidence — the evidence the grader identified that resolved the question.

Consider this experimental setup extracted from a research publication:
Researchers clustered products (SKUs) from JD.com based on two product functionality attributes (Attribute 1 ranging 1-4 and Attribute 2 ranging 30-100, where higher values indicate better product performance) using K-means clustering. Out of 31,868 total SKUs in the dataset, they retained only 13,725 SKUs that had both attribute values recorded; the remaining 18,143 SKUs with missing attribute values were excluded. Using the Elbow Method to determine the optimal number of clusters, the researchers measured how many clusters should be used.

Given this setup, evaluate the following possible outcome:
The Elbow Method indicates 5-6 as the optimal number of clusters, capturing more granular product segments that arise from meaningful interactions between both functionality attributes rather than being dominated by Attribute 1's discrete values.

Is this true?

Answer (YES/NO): NO